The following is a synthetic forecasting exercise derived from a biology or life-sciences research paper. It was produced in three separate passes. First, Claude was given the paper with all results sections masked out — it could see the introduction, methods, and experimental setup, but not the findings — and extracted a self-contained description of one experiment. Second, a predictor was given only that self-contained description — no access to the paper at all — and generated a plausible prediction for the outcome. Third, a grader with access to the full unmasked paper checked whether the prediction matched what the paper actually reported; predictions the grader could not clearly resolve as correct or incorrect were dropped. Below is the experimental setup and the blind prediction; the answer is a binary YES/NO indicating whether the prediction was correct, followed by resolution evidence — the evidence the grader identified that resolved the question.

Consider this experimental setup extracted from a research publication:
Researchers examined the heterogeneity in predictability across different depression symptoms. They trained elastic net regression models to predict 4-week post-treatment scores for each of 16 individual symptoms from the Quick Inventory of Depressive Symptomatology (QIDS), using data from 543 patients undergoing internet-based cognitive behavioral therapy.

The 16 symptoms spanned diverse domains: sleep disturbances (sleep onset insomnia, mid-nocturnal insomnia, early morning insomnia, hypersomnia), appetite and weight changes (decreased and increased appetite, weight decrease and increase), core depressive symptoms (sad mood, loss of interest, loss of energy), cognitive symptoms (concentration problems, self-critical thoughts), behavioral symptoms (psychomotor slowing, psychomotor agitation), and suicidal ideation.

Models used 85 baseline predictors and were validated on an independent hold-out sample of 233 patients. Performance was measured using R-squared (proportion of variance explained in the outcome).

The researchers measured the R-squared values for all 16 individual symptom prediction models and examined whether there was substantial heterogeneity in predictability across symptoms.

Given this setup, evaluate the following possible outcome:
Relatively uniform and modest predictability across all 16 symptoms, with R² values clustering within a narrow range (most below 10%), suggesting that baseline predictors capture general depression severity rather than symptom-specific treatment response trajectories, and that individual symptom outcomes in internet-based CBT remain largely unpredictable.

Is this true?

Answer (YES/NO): NO